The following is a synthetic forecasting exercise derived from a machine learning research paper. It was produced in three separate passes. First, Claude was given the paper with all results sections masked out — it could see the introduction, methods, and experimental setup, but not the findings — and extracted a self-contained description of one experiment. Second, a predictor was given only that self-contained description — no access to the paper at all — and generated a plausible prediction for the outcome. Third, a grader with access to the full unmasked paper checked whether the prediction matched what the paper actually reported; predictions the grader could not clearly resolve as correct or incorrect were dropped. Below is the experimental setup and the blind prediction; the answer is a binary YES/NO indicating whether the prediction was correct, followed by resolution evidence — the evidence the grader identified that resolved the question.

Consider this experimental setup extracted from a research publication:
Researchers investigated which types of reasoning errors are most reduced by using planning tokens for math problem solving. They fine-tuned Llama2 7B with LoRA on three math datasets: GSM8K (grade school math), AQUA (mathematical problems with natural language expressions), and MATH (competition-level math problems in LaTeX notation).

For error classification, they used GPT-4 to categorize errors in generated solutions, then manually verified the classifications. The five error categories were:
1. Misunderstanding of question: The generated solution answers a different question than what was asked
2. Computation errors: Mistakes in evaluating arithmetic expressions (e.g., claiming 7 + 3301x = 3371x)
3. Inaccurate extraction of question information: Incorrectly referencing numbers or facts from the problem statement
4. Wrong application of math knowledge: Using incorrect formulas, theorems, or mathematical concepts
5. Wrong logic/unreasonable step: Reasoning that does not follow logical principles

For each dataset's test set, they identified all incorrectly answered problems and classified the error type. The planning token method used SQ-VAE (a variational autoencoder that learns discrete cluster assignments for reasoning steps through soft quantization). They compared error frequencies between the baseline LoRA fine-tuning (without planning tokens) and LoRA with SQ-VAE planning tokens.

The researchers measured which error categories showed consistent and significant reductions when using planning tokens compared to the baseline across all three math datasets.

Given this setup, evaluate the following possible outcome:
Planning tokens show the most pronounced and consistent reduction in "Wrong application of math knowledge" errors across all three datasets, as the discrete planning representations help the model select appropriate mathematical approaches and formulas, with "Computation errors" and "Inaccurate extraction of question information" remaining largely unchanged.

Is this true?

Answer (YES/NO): NO